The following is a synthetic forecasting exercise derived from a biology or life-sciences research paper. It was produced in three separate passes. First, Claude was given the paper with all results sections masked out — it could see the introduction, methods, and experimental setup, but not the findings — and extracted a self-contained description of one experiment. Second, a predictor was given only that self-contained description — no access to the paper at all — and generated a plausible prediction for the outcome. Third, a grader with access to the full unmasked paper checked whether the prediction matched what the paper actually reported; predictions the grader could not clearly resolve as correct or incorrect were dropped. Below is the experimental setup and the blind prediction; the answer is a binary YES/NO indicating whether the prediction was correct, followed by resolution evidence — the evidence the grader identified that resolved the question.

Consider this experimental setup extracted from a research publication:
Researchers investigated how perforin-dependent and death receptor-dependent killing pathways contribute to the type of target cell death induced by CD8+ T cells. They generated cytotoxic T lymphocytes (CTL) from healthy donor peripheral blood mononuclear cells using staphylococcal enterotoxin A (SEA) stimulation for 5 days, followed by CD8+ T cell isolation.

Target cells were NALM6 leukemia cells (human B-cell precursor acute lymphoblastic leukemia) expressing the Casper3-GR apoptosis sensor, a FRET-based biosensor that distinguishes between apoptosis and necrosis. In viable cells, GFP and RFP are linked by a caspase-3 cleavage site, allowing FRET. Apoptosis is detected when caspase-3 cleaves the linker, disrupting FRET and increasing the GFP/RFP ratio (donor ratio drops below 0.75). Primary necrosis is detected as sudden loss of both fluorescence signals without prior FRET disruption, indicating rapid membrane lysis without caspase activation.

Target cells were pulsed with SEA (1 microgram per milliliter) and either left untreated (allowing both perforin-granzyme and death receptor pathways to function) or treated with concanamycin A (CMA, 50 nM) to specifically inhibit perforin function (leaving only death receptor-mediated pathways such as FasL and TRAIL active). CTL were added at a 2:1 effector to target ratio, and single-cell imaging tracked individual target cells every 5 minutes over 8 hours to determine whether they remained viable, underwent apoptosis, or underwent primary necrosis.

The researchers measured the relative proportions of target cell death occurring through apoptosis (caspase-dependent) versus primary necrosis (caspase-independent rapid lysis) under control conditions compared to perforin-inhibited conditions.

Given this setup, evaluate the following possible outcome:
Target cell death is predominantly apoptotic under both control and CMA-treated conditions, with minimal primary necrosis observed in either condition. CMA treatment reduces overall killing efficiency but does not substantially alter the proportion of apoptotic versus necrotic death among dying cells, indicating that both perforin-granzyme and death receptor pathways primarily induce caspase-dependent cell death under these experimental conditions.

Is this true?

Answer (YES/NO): NO